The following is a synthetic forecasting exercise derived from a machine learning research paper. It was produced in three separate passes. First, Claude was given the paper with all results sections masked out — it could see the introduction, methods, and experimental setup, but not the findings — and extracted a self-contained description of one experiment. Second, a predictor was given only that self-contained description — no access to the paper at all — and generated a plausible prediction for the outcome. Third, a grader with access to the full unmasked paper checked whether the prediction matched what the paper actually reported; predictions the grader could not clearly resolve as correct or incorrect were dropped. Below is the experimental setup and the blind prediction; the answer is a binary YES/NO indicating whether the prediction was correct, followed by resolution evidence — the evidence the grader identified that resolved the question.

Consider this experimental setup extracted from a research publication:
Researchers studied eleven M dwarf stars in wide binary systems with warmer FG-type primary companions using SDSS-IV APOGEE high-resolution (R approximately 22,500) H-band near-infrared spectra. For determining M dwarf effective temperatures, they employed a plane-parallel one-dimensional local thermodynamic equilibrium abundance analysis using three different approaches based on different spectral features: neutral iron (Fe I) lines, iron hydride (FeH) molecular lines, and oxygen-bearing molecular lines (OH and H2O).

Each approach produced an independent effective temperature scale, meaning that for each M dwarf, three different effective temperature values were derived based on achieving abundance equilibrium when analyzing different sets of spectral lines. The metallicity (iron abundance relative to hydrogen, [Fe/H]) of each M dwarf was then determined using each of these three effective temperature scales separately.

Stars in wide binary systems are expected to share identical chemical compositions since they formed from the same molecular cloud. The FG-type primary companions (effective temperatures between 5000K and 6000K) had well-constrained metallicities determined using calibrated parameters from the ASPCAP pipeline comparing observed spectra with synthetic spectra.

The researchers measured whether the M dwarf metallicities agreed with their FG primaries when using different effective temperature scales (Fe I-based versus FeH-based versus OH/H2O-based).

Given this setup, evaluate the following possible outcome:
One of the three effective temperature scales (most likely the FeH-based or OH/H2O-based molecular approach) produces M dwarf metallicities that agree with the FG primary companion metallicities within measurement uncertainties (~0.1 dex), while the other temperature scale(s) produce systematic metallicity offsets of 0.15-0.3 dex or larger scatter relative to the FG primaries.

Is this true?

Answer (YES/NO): NO